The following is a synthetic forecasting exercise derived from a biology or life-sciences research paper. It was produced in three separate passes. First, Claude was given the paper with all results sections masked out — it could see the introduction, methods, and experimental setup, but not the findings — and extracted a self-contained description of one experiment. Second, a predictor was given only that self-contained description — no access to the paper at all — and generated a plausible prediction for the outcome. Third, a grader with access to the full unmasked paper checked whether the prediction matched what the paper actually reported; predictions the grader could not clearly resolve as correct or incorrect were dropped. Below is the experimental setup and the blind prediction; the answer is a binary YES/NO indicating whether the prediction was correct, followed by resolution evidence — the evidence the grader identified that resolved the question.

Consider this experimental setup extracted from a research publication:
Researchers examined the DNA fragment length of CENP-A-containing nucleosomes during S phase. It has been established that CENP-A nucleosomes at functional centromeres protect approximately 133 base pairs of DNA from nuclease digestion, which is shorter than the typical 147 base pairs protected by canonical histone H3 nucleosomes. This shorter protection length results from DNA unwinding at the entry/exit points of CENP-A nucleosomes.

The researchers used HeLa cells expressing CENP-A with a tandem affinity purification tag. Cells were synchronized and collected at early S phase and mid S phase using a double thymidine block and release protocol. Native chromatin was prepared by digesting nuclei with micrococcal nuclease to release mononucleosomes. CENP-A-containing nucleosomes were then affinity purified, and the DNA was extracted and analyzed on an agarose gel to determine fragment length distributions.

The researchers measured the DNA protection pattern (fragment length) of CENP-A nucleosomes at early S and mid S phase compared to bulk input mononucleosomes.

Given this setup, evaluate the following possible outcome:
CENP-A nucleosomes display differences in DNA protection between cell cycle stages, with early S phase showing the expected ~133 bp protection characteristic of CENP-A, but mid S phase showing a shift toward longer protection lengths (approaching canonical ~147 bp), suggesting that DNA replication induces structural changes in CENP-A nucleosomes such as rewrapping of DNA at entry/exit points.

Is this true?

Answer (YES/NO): NO